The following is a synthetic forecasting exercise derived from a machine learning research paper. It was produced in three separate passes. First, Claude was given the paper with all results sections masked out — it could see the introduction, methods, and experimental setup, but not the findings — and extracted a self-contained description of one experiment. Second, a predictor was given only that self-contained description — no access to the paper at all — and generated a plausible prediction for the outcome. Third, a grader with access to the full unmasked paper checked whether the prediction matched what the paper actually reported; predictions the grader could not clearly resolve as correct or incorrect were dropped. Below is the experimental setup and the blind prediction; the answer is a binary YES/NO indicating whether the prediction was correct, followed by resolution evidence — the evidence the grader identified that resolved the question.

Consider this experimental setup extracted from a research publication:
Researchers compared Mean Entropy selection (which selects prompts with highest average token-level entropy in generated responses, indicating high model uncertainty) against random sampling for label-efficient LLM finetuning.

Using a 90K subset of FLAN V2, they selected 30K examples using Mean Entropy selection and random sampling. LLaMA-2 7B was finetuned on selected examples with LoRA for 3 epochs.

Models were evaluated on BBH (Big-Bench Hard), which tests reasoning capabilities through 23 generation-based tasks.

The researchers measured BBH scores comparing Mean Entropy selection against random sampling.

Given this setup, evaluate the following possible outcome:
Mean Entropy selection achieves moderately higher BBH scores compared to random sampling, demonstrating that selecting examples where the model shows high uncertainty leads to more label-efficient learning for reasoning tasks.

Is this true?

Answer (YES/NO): NO